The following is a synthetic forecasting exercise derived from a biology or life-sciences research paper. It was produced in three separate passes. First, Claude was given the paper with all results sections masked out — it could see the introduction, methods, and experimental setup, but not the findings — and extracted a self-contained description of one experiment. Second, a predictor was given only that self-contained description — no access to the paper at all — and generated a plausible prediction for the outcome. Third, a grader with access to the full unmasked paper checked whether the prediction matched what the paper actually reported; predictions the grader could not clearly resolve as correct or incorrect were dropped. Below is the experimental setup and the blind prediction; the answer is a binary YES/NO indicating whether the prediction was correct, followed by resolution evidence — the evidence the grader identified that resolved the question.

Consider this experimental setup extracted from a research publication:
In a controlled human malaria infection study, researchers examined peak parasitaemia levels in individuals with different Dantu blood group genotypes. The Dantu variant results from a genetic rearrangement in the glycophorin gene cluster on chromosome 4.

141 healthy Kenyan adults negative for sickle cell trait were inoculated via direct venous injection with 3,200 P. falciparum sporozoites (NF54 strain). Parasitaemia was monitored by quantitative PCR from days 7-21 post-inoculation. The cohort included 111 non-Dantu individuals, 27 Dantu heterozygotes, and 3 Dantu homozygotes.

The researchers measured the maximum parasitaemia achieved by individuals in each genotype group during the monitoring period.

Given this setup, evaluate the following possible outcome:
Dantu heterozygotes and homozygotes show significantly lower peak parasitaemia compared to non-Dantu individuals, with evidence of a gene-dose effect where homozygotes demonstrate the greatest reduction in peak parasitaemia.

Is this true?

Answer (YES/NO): YES